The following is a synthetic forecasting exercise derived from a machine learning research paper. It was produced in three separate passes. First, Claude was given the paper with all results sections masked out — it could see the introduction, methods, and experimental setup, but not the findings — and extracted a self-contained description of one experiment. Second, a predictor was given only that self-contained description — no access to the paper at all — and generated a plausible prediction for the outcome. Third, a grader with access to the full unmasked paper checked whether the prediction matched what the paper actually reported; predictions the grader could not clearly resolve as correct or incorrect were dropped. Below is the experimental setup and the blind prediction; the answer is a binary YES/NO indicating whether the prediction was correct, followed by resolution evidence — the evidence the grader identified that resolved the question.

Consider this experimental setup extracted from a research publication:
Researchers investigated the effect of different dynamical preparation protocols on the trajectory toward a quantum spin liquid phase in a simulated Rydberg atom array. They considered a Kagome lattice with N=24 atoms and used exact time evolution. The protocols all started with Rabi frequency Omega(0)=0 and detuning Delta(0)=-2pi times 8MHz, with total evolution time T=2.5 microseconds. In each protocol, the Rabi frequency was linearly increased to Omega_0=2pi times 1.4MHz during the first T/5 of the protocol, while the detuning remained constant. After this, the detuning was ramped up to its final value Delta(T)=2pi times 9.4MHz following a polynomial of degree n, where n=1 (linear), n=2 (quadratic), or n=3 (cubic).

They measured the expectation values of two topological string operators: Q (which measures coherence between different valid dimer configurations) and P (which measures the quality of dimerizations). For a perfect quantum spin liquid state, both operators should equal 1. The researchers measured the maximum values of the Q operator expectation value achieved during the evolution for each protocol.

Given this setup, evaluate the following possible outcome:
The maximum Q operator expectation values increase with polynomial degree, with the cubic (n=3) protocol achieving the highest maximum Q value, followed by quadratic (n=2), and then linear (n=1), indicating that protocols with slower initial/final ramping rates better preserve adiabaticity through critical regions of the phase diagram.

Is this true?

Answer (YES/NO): NO